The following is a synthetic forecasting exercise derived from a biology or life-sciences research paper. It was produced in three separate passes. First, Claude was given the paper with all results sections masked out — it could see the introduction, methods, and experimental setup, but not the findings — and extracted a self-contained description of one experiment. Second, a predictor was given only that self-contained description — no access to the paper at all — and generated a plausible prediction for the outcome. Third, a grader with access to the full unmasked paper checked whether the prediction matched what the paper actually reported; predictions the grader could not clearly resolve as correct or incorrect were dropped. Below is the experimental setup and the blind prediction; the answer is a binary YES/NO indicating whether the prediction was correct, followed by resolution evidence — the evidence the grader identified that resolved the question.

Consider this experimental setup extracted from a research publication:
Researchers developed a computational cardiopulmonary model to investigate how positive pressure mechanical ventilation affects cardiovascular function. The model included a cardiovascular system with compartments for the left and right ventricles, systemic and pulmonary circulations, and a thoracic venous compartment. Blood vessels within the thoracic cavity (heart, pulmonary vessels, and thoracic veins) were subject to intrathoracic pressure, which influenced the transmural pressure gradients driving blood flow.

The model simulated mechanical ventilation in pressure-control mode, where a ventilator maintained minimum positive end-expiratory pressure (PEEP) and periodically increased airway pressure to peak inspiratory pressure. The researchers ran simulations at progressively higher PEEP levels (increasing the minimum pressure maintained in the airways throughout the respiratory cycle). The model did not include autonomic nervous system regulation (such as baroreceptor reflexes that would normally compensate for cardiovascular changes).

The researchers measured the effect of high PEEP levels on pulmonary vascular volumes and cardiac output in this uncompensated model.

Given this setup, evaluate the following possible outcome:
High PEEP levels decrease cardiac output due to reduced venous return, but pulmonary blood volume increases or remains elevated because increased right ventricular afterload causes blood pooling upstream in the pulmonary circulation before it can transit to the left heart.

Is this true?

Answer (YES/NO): NO